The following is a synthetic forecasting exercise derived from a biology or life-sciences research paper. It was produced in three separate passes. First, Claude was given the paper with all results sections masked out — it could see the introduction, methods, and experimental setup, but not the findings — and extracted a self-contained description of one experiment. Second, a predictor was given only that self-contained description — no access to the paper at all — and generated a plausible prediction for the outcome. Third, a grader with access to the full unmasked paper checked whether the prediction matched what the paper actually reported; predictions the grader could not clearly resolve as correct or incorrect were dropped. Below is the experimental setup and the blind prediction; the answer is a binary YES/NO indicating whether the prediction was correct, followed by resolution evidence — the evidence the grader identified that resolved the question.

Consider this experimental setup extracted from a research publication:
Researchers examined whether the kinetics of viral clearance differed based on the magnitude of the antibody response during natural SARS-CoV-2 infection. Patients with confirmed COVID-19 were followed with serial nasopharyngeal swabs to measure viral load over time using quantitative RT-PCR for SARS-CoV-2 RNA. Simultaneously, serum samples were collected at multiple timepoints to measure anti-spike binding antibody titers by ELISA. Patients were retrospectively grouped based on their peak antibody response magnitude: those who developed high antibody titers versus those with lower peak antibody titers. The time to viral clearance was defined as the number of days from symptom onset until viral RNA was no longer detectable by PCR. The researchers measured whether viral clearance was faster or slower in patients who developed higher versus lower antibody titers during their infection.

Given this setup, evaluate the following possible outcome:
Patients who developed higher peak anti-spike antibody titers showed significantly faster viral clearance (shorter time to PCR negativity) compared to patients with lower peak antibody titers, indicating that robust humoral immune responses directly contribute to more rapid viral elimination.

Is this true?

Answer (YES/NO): NO